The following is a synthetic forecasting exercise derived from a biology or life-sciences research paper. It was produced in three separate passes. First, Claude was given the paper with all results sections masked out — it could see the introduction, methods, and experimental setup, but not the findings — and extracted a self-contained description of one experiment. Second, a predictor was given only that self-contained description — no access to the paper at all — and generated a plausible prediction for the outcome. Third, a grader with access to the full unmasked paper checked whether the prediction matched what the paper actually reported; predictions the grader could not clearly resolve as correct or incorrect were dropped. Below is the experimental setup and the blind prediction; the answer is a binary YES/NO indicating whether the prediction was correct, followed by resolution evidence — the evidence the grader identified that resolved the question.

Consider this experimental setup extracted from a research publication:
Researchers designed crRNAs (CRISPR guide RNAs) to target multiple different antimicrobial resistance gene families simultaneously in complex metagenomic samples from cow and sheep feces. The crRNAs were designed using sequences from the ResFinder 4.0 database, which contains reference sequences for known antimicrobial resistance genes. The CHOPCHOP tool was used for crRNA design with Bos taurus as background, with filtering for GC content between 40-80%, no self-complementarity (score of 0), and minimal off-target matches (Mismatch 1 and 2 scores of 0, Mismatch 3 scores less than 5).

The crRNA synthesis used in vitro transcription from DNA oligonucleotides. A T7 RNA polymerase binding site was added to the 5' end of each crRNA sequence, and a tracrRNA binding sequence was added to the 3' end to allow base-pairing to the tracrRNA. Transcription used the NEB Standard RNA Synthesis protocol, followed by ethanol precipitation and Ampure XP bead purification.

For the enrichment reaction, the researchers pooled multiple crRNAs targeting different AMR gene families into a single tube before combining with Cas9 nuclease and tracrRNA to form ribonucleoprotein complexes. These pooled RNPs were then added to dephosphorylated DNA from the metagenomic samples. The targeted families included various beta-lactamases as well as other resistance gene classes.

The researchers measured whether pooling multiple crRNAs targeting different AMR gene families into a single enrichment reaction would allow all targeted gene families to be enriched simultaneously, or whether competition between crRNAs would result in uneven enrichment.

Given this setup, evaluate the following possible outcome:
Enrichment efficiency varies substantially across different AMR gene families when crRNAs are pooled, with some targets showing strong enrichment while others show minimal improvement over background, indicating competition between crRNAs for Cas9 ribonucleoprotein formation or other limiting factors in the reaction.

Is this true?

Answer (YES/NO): NO